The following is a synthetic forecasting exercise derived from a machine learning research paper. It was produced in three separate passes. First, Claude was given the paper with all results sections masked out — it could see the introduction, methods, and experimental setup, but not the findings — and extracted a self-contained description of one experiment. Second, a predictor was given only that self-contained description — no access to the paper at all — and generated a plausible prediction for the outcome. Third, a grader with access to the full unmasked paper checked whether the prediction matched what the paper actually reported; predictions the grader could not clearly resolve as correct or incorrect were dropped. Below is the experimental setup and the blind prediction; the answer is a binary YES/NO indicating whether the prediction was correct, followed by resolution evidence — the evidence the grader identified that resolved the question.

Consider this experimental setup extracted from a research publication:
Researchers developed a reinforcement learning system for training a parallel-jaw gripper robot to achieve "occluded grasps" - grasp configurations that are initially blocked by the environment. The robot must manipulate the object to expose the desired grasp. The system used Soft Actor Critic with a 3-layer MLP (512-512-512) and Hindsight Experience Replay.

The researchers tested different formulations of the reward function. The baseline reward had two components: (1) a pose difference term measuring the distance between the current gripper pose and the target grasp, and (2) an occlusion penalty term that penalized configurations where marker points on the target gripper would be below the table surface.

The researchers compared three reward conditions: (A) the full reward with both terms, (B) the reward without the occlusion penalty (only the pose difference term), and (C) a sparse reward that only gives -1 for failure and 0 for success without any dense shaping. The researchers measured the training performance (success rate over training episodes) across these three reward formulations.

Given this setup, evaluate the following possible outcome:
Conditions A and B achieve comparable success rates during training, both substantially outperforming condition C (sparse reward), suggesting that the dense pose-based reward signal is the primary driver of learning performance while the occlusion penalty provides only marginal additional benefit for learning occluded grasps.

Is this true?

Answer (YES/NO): NO